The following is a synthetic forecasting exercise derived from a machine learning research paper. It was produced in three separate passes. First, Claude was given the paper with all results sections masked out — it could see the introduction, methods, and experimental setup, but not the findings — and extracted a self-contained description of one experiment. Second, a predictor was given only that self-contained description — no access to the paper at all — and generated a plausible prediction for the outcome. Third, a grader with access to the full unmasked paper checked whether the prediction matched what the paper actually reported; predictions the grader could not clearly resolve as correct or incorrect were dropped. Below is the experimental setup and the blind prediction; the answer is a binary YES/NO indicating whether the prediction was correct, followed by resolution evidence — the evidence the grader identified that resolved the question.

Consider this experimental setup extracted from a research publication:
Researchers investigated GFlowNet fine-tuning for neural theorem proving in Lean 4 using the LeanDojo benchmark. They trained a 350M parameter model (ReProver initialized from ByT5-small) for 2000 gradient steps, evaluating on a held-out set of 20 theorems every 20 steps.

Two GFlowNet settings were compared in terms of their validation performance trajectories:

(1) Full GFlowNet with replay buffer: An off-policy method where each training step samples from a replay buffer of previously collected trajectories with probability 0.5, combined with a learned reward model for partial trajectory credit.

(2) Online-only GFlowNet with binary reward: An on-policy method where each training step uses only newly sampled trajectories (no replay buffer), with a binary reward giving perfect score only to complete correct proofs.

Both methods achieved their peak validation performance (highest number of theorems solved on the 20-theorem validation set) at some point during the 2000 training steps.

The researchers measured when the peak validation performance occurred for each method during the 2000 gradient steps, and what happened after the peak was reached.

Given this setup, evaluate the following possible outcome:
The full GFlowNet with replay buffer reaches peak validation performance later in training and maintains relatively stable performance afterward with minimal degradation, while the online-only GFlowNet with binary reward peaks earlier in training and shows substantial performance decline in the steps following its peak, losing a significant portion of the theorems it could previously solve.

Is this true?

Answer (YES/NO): NO